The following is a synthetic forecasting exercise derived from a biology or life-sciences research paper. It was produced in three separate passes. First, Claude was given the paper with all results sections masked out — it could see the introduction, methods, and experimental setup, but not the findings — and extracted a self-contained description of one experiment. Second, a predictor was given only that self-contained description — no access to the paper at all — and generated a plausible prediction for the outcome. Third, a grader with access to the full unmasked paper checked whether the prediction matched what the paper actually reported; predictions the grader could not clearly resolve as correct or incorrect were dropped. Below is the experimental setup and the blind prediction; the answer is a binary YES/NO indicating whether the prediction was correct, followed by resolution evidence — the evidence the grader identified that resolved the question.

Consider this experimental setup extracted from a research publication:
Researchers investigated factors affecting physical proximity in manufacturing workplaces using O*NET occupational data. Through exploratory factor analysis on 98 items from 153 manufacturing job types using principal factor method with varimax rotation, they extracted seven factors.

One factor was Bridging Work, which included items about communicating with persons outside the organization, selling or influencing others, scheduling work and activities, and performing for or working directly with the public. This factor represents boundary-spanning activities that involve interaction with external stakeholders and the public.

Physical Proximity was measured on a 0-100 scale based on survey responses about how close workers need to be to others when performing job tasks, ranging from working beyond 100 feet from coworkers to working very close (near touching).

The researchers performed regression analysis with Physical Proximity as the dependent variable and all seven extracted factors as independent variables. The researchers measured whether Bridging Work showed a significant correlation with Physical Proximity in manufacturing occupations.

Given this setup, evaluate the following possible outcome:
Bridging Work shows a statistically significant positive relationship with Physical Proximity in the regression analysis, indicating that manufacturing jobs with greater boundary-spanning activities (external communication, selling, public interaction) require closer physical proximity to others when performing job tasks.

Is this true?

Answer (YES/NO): NO